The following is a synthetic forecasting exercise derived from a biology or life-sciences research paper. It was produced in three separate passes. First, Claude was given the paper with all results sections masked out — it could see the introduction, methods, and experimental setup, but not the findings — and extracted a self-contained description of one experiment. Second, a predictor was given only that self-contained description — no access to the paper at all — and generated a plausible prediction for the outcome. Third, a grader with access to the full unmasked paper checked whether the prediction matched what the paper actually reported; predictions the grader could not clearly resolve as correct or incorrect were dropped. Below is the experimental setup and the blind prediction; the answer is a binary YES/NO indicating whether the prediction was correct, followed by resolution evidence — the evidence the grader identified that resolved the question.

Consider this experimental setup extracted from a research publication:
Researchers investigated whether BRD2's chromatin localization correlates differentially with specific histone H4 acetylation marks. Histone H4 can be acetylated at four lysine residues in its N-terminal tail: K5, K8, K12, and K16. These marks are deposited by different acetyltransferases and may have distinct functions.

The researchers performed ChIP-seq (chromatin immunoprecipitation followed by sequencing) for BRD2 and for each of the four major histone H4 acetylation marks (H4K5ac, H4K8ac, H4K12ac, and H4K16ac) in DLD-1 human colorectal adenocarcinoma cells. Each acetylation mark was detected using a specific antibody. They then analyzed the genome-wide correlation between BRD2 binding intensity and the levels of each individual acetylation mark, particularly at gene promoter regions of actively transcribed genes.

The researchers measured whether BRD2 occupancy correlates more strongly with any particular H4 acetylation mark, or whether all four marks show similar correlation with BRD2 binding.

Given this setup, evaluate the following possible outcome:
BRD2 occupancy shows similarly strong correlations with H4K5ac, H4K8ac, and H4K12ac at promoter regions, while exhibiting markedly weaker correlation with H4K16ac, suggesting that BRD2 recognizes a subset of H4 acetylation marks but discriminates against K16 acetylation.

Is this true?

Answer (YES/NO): NO